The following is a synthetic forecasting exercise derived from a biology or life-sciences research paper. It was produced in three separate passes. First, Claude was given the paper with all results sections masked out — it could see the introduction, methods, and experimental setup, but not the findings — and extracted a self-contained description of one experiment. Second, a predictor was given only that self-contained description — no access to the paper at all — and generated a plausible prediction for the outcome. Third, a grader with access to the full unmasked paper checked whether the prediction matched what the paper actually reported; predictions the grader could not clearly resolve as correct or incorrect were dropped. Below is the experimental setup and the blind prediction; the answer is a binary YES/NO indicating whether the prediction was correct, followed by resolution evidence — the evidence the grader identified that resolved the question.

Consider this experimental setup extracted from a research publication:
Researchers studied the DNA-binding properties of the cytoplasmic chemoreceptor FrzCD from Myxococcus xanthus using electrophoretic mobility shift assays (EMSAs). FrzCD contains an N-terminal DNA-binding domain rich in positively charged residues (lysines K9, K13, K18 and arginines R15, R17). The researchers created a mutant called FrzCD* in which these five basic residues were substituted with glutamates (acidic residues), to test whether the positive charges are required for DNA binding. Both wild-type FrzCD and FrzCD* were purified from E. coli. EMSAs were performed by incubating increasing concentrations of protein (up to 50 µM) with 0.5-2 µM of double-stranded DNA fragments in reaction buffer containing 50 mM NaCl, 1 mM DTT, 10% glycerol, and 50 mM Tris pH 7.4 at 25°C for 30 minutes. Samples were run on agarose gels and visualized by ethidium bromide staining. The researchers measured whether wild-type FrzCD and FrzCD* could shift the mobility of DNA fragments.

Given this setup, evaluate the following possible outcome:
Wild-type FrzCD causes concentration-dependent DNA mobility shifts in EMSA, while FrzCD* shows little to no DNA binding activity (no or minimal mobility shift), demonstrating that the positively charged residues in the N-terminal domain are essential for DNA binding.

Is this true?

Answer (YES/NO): YES